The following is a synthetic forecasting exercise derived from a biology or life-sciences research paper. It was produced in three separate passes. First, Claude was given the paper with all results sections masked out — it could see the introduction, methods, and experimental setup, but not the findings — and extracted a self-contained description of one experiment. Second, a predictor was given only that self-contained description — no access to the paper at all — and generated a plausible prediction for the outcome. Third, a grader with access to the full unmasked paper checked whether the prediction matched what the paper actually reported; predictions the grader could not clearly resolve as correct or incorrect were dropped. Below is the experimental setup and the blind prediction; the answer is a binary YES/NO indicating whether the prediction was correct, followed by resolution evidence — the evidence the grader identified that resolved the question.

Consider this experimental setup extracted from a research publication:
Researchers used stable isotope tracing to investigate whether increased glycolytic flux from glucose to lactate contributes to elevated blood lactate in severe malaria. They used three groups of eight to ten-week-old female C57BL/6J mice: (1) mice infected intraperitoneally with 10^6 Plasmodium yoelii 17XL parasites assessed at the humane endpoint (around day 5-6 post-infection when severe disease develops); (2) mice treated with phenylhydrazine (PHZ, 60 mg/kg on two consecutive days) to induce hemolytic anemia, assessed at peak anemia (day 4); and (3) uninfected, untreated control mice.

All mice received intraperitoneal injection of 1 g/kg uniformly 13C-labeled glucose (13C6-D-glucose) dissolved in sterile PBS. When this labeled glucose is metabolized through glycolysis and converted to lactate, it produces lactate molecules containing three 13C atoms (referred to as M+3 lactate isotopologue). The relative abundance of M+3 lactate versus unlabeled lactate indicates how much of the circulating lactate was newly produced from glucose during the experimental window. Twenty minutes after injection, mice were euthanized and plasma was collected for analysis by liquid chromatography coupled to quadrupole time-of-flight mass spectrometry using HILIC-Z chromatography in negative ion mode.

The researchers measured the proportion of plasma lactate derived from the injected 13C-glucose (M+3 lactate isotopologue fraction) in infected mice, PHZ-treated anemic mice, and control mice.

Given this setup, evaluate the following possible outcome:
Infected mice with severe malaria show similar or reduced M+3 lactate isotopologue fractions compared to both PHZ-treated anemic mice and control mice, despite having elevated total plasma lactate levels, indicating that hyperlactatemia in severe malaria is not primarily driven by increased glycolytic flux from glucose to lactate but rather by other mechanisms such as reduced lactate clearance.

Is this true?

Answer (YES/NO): NO